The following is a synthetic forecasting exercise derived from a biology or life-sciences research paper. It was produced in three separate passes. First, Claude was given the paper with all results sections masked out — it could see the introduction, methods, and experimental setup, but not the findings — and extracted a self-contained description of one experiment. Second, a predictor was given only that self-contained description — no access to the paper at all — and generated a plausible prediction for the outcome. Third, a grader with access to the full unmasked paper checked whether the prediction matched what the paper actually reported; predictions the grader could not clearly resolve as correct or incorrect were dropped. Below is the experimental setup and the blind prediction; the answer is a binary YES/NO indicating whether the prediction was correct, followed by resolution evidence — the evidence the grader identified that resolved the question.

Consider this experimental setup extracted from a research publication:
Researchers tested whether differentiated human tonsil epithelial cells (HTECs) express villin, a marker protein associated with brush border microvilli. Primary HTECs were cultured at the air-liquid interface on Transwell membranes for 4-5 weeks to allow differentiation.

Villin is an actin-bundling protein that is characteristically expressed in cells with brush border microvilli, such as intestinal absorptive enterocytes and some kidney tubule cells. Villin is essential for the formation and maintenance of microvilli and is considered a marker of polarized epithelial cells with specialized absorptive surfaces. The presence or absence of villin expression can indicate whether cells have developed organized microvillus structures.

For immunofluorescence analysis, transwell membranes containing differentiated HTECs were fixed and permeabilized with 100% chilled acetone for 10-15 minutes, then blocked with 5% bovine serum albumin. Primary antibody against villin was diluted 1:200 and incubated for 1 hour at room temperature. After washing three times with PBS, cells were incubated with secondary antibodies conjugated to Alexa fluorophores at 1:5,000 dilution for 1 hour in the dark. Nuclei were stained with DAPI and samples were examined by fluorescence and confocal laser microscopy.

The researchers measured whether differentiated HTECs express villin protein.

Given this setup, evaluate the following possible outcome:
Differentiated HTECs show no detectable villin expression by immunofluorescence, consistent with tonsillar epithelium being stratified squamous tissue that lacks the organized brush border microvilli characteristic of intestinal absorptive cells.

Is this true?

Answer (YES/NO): NO